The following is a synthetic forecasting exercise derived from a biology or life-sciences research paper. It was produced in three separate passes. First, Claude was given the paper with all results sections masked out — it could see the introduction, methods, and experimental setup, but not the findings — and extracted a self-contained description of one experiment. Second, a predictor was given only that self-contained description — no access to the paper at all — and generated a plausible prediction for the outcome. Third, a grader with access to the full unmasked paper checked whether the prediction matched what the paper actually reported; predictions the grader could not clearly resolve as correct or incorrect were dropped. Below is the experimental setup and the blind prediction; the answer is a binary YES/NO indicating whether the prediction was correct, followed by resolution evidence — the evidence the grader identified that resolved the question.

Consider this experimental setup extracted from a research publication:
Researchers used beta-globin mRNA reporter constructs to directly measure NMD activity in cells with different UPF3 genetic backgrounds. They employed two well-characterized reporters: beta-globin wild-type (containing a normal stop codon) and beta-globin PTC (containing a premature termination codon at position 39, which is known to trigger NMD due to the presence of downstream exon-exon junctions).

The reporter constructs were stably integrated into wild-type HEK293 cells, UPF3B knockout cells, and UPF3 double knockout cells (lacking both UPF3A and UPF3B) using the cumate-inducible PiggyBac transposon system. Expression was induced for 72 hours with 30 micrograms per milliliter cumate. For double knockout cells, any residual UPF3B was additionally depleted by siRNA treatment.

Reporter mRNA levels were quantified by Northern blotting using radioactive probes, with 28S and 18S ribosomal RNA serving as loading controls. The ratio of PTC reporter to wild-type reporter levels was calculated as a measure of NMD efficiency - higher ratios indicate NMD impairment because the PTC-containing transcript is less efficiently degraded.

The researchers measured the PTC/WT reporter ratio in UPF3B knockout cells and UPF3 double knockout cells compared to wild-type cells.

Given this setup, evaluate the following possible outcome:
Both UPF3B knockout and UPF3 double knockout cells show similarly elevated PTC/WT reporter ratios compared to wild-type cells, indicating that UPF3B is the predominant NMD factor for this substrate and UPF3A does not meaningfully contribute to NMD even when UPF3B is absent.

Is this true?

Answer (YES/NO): NO